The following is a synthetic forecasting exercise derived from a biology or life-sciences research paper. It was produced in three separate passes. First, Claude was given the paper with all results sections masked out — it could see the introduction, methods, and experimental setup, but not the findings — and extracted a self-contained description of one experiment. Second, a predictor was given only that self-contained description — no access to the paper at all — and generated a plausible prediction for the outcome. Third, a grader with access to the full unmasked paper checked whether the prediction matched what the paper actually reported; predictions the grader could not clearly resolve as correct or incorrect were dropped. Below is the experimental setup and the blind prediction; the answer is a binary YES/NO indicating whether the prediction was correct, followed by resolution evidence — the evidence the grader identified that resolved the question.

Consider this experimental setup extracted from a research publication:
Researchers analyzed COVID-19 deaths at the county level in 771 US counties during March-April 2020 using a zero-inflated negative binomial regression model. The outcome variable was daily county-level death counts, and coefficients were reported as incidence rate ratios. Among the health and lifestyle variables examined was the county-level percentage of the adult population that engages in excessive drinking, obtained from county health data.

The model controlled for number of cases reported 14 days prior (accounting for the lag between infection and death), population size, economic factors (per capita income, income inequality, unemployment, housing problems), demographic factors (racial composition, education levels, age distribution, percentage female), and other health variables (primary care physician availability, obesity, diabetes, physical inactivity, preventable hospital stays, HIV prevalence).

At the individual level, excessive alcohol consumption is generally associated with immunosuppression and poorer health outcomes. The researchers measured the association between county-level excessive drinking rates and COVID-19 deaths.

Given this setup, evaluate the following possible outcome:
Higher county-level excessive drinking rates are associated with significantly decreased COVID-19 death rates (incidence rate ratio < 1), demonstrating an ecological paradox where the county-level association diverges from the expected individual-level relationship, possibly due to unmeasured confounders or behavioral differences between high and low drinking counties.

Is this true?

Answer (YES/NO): YES